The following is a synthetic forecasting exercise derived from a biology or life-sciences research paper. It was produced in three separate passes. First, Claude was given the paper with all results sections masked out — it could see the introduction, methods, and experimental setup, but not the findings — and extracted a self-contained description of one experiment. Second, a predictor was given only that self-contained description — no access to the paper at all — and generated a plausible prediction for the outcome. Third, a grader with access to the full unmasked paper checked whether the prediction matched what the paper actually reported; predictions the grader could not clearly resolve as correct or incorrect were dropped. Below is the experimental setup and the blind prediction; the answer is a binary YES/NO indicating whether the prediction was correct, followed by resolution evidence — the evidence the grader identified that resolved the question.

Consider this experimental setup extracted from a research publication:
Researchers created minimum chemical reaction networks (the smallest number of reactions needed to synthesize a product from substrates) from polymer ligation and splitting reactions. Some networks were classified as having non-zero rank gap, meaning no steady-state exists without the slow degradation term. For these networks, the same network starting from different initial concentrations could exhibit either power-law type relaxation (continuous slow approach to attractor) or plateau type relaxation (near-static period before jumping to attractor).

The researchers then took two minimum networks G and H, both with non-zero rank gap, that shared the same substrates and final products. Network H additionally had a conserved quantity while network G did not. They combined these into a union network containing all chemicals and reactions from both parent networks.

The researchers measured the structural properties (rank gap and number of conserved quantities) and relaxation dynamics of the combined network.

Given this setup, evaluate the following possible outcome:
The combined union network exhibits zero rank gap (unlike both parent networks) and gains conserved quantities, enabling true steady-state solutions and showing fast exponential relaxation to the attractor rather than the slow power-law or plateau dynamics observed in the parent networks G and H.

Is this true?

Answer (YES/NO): NO